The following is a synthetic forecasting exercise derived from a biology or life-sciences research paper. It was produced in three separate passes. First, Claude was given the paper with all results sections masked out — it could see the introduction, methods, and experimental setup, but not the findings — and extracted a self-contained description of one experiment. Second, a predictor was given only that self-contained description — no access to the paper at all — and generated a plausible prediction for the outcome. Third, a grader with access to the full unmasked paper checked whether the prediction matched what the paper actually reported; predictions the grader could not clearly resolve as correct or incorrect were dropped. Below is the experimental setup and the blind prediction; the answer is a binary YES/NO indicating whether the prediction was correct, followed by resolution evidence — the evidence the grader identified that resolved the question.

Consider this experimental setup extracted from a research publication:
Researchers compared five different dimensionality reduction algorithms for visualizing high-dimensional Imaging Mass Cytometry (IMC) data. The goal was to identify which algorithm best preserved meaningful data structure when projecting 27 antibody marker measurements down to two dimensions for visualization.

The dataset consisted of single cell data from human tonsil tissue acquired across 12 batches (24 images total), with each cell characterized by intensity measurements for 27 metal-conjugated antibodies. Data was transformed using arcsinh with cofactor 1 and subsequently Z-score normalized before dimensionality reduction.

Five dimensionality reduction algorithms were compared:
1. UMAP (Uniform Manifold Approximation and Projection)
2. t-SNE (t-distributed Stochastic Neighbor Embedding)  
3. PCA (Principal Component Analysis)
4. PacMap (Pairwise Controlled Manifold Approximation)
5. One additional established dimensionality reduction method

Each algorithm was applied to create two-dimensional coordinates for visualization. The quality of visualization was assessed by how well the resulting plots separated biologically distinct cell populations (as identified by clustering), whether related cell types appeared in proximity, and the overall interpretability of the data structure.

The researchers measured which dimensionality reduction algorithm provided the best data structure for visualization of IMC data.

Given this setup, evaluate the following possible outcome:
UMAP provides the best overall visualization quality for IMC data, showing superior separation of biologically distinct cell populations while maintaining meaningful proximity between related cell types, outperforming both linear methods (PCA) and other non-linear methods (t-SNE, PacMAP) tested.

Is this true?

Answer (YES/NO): NO